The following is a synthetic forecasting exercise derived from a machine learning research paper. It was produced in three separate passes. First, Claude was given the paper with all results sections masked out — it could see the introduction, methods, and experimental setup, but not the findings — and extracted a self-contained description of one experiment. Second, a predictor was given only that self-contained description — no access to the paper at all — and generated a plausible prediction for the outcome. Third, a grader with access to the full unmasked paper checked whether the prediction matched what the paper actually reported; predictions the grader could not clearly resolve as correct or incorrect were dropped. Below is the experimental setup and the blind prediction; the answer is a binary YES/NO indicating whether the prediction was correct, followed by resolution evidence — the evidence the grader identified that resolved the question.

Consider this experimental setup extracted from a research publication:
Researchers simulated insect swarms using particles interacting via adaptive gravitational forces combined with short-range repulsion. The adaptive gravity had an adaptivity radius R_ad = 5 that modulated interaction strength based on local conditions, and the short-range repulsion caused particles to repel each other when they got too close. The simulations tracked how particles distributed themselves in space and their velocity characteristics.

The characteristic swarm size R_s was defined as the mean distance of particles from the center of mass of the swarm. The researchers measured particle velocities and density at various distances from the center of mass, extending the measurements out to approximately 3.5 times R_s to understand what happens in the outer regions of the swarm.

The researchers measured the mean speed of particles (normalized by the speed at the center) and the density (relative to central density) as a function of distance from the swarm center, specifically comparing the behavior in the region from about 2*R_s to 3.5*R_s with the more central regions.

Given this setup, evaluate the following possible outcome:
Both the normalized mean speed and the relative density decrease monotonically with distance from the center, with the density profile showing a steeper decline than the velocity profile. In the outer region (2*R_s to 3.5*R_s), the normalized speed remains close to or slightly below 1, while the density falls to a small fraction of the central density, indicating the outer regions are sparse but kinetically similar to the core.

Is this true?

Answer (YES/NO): NO